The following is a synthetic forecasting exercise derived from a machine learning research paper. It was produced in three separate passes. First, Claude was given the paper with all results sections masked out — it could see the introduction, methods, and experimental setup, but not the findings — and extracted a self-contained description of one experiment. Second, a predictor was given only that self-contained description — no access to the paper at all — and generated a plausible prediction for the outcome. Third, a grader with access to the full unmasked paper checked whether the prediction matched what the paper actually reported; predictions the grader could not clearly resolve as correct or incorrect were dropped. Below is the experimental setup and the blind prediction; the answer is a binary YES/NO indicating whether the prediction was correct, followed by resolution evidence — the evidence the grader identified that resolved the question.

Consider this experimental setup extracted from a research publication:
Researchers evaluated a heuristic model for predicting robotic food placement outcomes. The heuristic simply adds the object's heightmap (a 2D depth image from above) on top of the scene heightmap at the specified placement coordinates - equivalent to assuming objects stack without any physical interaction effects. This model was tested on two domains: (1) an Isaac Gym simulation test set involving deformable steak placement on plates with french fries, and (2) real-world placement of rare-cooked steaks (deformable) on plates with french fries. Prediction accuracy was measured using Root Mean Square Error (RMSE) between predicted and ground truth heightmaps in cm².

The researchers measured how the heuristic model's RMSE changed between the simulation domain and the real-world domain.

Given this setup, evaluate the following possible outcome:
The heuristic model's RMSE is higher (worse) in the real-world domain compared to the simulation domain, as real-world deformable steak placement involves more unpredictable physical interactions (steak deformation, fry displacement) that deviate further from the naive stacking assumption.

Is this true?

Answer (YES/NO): YES